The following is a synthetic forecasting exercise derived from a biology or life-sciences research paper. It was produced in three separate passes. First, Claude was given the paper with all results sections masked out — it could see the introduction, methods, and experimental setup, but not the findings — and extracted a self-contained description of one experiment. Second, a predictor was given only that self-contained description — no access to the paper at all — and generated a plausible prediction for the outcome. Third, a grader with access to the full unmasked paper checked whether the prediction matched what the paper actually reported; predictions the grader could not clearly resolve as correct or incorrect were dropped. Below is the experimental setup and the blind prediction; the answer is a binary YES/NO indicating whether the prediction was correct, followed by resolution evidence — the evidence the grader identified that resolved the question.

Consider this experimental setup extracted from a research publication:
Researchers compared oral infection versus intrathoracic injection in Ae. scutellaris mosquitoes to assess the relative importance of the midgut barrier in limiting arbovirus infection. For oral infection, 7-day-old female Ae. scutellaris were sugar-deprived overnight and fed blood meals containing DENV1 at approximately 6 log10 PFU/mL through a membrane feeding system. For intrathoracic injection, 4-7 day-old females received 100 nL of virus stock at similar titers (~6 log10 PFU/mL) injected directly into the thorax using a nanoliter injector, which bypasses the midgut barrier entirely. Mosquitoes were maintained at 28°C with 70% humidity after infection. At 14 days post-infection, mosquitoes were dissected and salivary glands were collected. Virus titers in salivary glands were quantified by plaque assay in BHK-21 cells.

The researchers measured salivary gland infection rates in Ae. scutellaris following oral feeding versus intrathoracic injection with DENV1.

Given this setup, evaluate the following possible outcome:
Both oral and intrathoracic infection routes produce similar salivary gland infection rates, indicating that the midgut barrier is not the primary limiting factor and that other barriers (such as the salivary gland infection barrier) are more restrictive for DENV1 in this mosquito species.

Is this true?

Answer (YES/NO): NO